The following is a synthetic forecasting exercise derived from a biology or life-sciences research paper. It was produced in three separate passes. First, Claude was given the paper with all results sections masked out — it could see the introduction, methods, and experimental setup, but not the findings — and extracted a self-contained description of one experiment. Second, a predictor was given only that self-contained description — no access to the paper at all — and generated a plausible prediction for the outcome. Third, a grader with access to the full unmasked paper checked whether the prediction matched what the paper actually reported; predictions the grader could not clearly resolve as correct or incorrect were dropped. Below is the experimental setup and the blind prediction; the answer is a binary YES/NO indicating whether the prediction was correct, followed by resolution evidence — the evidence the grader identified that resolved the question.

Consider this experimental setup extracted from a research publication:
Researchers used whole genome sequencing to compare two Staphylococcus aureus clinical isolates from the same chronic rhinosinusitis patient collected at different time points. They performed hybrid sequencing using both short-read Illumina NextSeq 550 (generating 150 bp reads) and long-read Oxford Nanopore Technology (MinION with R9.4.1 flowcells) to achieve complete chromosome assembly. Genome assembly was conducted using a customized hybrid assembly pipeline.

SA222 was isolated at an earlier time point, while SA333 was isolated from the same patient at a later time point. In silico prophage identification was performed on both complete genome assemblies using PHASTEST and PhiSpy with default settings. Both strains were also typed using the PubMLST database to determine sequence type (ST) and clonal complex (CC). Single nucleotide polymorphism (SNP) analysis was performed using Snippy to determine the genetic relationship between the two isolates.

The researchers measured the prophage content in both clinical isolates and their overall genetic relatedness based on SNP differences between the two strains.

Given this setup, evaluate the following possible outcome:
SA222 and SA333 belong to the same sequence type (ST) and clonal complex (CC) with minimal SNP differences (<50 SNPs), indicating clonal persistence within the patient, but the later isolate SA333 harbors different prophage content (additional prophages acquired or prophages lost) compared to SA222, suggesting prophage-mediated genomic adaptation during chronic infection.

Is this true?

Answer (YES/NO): YES